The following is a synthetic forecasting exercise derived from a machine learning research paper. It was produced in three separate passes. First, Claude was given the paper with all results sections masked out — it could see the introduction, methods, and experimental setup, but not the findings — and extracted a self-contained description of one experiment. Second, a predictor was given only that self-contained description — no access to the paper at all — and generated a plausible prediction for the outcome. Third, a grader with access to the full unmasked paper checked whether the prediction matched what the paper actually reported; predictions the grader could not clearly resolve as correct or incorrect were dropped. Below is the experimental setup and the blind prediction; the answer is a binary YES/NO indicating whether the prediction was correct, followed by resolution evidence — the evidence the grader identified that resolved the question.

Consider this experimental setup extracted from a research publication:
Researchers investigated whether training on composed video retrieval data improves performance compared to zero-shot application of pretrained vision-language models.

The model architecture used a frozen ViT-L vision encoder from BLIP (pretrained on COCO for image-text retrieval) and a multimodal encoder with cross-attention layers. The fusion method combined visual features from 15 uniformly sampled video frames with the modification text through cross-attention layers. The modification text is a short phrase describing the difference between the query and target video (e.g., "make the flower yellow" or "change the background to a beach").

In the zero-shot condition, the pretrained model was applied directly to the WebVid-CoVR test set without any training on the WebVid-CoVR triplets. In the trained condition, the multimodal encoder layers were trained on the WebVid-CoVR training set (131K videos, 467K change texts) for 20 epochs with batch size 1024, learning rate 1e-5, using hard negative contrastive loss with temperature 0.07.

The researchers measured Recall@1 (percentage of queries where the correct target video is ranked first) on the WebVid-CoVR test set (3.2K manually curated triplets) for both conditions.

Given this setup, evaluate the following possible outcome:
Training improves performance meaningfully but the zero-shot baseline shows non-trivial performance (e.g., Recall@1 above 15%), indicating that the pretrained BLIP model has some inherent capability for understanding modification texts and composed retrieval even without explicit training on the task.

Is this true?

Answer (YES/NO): YES